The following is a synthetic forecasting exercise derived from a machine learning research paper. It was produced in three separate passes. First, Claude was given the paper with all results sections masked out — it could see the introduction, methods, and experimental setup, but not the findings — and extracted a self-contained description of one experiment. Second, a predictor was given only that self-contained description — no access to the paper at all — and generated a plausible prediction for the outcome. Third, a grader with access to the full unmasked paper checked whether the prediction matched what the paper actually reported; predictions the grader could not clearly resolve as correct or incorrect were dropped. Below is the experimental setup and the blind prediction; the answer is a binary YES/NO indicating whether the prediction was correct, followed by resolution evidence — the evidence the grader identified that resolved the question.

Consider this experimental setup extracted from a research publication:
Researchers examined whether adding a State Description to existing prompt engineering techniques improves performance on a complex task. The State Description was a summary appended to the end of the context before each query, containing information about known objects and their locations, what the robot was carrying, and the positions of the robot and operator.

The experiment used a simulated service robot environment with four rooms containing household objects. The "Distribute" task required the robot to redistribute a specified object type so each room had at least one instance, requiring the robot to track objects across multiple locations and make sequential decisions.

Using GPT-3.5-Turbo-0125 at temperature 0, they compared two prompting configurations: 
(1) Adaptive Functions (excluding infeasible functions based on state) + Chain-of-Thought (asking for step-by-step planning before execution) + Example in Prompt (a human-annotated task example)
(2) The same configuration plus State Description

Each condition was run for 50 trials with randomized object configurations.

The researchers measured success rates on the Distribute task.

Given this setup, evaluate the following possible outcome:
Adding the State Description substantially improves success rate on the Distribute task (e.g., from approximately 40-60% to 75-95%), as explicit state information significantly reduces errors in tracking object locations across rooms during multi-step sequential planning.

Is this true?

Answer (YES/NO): NO